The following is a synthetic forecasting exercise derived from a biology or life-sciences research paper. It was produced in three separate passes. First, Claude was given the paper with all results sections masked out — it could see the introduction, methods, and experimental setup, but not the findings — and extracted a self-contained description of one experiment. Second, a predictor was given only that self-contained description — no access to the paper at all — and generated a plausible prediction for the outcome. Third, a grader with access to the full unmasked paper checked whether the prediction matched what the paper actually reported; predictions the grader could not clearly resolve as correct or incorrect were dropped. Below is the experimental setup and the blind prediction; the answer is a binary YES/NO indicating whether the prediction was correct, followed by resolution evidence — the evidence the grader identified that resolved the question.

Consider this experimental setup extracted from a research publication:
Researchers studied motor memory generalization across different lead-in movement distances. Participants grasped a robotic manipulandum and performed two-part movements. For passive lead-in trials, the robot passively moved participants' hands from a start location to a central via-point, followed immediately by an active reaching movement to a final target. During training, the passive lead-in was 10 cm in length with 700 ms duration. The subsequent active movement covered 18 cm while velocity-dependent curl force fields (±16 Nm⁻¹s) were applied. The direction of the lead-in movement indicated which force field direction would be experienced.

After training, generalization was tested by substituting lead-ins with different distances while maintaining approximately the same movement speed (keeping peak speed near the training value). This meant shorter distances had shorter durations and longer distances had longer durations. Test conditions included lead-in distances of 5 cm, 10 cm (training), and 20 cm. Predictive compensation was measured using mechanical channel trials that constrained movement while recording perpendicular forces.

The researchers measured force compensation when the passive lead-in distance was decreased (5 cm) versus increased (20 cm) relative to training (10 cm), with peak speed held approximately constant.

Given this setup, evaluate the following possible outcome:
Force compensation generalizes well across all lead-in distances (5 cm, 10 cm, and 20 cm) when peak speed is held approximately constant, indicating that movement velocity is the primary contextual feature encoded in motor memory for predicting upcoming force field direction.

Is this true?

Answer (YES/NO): NO